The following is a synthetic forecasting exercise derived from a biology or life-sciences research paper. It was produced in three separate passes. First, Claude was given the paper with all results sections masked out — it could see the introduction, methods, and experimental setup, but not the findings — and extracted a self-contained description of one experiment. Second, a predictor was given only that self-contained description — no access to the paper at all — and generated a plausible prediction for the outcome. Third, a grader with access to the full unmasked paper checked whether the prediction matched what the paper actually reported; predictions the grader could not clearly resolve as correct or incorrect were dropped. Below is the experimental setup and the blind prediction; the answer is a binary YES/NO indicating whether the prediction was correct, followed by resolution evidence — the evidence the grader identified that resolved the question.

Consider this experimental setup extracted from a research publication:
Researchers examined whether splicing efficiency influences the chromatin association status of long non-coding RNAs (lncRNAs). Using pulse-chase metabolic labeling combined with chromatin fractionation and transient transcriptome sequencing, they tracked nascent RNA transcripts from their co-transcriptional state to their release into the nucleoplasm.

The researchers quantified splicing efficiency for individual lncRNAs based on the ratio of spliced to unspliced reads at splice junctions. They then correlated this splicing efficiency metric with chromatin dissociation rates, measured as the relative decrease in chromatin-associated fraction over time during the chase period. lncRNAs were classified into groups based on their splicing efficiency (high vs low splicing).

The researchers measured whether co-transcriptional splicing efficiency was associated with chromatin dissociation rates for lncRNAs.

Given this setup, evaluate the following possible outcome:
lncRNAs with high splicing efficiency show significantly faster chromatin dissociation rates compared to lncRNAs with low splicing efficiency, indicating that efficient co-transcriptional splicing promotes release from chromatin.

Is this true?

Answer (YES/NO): NO